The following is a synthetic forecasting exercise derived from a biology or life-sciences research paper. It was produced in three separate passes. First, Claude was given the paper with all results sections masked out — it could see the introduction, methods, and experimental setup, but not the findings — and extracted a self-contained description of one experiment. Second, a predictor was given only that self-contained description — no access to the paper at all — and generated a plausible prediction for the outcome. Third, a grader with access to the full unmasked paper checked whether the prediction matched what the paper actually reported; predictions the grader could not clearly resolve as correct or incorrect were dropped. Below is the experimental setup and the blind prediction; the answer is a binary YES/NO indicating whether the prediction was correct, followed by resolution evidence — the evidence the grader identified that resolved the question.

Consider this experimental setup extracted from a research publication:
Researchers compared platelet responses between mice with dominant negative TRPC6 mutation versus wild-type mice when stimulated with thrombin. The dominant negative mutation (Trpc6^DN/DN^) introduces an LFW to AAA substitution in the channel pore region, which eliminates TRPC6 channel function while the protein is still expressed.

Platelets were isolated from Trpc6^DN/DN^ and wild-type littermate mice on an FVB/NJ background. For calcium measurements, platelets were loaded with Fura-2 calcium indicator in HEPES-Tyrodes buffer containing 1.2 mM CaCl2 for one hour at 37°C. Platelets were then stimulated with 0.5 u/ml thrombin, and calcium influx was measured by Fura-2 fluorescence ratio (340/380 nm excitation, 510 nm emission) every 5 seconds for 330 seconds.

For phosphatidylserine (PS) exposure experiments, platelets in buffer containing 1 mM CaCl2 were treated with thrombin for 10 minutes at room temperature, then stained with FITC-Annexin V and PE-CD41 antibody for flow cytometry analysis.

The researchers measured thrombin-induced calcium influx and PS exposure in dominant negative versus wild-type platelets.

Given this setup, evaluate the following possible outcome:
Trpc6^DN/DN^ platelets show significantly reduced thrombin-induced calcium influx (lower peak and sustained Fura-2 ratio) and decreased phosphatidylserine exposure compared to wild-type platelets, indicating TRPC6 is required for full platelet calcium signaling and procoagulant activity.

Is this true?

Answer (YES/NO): NO